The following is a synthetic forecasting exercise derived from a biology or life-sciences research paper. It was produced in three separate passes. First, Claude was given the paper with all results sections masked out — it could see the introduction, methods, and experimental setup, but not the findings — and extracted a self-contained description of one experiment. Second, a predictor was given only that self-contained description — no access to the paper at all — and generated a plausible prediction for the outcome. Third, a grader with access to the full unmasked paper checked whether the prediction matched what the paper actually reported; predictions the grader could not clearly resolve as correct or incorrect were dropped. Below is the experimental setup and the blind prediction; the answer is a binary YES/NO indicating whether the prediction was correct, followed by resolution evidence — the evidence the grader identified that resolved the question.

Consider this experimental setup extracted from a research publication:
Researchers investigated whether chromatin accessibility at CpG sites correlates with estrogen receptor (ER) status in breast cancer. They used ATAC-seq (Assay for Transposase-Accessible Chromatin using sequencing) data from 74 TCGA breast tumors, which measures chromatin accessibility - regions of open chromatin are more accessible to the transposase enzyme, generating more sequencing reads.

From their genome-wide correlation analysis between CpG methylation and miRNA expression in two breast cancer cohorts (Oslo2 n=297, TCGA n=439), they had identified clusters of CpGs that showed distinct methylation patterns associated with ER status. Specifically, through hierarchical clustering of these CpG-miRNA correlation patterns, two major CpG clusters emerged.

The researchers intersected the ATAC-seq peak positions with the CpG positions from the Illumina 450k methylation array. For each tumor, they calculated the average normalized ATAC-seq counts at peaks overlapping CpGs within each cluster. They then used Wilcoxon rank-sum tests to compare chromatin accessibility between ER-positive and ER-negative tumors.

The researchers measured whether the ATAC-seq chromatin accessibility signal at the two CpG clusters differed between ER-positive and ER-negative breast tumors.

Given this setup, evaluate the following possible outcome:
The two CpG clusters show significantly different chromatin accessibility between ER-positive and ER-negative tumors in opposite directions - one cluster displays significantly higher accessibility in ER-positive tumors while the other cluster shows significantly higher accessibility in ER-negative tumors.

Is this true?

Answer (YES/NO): YES